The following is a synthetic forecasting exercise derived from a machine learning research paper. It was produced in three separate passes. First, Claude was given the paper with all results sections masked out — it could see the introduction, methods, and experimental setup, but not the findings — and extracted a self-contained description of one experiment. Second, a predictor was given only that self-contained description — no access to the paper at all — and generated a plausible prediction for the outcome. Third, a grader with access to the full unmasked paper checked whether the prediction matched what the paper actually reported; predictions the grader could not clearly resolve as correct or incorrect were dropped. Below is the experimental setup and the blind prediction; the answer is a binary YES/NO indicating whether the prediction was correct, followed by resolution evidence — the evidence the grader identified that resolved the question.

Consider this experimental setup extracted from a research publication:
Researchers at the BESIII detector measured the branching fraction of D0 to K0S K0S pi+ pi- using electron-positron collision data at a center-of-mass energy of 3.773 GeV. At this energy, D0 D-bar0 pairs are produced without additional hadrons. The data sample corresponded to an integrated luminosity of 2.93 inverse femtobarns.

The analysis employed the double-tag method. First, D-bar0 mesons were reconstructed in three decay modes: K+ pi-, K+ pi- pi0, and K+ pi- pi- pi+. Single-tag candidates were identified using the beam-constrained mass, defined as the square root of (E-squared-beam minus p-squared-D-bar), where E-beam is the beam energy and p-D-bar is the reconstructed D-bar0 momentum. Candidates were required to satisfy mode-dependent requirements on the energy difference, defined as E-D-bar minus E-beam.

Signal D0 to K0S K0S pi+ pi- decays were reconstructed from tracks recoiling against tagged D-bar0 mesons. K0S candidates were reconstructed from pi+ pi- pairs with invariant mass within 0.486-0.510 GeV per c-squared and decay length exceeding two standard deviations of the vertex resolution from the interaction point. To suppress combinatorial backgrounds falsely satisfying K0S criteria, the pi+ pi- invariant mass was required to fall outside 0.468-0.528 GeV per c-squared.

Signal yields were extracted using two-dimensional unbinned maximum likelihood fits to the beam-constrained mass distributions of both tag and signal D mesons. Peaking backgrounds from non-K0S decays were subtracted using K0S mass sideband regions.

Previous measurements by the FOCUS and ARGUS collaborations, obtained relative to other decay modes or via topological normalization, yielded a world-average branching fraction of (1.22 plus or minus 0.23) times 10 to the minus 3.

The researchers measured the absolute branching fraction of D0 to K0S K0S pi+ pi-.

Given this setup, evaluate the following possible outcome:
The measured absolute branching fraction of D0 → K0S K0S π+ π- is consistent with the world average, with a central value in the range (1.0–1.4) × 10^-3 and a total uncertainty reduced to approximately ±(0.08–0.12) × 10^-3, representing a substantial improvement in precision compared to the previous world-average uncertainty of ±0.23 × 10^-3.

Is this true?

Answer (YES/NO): NO